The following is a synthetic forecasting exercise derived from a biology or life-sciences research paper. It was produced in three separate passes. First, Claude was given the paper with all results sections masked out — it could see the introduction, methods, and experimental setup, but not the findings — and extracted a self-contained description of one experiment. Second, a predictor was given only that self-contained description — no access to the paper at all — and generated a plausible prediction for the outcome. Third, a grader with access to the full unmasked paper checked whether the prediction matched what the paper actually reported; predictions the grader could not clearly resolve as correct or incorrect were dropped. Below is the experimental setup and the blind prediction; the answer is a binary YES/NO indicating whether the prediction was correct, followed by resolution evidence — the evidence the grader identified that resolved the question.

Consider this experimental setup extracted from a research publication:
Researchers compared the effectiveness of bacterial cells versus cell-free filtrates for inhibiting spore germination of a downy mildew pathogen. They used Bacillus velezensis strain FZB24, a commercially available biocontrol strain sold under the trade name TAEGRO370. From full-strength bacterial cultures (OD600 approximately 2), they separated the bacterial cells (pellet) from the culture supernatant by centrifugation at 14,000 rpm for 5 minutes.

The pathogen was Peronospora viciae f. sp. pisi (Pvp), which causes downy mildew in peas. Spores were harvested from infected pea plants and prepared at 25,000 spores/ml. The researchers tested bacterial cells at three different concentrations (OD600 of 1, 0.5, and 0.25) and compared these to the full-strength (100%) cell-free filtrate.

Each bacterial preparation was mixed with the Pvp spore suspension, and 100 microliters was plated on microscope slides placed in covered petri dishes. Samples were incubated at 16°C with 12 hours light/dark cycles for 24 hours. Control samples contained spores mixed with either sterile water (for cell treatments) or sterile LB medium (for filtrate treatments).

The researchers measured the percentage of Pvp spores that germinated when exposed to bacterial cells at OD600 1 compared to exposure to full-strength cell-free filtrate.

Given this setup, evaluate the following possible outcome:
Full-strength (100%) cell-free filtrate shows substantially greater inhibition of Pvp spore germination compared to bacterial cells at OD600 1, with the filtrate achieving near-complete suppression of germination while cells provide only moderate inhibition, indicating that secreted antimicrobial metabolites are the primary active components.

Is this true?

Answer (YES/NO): NO